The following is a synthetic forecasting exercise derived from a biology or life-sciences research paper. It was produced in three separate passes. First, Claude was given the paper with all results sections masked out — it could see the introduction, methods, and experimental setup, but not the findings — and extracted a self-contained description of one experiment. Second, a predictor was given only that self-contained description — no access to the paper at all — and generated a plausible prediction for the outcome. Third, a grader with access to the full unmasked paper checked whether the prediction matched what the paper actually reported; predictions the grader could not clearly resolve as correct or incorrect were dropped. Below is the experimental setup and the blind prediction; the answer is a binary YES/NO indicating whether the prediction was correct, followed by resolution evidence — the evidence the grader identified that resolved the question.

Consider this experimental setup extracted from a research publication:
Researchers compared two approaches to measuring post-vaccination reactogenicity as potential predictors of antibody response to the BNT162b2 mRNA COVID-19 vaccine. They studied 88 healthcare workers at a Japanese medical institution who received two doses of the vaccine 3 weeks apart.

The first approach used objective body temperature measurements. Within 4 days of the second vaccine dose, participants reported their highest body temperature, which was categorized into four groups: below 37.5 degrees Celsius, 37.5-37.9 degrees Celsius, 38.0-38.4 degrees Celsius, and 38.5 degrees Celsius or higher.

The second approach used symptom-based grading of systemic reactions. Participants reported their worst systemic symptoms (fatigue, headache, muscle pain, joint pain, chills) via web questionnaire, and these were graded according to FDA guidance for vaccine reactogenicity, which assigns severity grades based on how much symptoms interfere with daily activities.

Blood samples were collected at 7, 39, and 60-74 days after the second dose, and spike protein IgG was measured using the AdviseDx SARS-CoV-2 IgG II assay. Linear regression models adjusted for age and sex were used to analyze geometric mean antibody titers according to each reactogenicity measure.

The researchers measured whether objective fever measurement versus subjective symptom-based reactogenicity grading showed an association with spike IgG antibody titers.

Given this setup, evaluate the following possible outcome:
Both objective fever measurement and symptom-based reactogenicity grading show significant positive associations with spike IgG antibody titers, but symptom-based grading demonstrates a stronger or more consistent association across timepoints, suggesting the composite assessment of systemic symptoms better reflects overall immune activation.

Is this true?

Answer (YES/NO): NO